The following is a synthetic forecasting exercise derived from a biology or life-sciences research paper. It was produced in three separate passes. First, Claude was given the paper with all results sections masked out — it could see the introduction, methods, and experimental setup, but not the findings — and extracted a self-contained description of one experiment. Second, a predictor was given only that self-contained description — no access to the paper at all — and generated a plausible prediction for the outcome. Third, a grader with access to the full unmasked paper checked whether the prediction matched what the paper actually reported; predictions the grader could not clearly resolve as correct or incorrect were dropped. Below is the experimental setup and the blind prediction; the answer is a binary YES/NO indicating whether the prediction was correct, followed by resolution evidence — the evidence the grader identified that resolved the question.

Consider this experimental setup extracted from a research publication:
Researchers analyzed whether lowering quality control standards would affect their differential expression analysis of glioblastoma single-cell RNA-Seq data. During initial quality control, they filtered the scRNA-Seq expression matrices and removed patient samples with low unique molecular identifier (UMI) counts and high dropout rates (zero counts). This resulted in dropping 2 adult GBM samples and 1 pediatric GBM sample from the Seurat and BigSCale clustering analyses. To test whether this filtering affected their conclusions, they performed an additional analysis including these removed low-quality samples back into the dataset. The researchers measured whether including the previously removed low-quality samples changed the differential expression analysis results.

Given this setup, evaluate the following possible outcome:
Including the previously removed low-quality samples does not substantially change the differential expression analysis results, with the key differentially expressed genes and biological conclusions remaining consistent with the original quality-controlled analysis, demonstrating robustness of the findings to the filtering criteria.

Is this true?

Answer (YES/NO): YES